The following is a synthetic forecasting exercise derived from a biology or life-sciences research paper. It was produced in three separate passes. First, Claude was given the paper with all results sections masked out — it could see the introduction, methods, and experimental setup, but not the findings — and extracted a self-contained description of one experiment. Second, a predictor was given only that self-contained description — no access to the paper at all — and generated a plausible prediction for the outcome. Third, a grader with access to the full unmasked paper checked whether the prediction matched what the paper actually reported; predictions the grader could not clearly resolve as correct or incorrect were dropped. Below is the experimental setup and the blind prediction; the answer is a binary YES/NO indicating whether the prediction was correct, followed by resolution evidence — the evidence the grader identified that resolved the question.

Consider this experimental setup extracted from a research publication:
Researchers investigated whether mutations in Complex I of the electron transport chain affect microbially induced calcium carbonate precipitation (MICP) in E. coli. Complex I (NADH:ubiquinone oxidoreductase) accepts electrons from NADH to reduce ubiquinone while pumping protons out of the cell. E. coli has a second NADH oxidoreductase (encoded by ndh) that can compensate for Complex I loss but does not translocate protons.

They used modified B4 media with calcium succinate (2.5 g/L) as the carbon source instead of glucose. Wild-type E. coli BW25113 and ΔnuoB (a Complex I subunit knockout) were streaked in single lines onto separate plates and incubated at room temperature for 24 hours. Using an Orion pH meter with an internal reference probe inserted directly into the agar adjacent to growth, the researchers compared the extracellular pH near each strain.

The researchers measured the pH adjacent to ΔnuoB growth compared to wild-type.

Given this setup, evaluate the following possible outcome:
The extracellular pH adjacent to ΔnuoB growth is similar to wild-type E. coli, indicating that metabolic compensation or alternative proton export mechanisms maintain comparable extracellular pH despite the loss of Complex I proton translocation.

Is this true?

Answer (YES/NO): YES